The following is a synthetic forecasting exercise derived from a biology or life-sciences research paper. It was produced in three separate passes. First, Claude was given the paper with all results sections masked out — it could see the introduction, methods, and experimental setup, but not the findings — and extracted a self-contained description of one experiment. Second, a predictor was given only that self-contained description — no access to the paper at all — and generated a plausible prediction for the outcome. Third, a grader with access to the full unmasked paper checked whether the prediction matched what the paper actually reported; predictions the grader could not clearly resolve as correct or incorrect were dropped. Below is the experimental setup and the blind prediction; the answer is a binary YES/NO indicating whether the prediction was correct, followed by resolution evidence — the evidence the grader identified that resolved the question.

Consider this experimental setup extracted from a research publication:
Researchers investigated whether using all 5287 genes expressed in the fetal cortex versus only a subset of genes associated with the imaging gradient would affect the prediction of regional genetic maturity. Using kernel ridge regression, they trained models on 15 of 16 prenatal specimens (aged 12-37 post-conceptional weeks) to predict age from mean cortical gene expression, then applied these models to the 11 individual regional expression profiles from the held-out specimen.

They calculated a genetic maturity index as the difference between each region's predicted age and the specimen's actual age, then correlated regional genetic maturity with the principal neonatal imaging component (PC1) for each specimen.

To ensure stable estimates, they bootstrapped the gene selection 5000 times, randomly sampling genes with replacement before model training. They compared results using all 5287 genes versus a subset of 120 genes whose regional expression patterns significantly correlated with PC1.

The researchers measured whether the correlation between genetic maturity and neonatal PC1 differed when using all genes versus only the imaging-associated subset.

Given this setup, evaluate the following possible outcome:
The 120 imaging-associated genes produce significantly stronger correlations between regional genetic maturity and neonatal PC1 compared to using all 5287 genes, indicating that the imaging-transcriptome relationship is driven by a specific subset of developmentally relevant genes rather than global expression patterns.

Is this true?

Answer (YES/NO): YES